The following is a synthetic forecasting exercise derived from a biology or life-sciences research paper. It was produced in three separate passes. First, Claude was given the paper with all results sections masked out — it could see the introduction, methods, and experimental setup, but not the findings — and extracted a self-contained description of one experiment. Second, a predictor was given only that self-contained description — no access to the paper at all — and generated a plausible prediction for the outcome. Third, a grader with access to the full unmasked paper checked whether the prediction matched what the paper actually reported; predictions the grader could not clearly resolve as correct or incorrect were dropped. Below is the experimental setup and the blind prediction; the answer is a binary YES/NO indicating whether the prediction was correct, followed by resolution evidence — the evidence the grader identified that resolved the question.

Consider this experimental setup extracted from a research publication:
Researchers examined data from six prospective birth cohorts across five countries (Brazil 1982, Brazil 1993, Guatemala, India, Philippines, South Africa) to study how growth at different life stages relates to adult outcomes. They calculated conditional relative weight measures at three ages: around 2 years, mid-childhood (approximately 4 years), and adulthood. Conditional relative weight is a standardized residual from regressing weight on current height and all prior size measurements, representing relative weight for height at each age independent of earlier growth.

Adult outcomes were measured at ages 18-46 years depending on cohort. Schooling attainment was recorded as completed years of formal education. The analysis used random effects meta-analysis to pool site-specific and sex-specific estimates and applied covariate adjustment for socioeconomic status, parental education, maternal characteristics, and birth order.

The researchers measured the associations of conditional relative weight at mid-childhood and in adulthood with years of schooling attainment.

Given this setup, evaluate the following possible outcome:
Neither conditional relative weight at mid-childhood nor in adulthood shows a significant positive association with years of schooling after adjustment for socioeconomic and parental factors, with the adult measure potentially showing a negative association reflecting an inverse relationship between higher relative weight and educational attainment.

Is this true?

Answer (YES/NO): NO